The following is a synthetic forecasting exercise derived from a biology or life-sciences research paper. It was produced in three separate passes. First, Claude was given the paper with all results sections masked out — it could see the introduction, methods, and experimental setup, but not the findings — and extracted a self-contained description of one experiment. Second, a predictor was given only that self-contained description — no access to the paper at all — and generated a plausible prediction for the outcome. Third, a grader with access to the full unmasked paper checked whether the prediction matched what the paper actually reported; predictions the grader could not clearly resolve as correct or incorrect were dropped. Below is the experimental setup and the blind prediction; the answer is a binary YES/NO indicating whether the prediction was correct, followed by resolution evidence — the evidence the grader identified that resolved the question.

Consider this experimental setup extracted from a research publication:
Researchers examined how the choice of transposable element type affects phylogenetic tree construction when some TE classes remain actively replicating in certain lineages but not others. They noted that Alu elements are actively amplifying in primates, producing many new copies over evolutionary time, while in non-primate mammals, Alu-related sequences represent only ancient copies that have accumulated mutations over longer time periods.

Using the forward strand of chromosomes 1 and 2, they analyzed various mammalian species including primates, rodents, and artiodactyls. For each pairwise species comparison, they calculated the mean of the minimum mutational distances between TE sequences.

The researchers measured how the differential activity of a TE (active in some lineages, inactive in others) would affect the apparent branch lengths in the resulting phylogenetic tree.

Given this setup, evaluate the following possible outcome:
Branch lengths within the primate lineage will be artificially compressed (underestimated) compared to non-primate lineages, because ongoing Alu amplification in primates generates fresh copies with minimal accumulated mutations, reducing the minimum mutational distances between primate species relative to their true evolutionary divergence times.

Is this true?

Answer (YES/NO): YES